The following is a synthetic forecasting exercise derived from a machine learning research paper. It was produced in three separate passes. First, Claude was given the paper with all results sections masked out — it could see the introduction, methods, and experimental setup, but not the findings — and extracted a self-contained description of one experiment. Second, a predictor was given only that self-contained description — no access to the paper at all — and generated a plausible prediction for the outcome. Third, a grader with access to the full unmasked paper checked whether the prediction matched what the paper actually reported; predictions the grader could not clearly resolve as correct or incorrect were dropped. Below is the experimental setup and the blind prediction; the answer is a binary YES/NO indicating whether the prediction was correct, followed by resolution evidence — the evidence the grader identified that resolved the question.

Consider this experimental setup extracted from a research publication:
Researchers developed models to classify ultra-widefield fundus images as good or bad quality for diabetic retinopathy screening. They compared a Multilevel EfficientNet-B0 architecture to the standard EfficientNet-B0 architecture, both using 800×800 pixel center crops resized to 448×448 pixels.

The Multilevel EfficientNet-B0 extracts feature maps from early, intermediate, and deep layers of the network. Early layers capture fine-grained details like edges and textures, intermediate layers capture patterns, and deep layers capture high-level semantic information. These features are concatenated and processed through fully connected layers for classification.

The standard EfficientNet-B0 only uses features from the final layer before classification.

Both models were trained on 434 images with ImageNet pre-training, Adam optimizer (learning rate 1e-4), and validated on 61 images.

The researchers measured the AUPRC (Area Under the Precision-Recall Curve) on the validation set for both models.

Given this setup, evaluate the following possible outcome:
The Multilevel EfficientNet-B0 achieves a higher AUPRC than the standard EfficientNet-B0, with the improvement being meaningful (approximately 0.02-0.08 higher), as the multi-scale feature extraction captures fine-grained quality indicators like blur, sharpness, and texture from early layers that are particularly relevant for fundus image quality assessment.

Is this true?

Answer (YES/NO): NO